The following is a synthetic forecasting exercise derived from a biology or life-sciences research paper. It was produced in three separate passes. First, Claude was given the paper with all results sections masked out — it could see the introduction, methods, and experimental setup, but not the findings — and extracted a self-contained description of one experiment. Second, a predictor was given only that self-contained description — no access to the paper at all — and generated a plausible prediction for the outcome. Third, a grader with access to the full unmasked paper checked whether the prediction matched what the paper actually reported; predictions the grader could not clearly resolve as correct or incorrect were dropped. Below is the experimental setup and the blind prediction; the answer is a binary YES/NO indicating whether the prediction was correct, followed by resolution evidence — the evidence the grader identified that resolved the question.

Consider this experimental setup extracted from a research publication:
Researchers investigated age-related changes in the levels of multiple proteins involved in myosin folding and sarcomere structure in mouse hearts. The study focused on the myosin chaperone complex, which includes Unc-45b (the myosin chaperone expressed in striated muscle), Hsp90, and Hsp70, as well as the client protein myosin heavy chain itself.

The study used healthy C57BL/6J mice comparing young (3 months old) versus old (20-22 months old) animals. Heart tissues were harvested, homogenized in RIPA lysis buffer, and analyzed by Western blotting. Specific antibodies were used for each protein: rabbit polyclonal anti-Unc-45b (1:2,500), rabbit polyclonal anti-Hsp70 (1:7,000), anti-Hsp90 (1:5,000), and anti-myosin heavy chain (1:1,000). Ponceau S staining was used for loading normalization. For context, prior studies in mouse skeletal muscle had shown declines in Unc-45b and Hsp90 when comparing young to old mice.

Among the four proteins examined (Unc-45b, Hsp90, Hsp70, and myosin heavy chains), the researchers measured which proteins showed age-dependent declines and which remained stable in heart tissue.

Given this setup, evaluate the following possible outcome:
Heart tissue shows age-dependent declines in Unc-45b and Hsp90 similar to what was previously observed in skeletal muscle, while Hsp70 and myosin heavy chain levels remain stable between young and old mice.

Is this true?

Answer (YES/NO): NO